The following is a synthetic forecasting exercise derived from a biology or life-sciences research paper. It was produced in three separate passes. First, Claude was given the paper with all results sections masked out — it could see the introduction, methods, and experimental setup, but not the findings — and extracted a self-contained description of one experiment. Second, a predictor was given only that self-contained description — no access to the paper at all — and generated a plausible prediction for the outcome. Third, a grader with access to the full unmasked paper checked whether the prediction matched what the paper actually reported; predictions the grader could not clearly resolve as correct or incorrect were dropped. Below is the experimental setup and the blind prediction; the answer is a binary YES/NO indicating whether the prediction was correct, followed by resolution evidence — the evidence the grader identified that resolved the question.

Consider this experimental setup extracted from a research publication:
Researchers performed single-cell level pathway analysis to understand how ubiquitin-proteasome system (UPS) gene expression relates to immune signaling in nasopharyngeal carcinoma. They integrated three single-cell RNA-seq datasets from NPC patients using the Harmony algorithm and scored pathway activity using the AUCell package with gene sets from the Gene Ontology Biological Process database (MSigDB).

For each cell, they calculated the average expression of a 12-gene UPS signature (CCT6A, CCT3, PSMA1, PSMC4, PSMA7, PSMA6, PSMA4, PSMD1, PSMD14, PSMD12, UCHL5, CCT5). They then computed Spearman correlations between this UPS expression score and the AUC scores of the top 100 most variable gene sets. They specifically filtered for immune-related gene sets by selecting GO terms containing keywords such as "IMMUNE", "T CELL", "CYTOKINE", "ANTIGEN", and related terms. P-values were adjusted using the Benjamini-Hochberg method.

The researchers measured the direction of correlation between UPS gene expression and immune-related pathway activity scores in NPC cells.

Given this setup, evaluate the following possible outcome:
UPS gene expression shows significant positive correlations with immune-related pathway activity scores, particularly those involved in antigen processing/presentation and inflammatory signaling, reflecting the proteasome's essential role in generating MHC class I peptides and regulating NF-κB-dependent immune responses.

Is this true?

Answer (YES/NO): NO